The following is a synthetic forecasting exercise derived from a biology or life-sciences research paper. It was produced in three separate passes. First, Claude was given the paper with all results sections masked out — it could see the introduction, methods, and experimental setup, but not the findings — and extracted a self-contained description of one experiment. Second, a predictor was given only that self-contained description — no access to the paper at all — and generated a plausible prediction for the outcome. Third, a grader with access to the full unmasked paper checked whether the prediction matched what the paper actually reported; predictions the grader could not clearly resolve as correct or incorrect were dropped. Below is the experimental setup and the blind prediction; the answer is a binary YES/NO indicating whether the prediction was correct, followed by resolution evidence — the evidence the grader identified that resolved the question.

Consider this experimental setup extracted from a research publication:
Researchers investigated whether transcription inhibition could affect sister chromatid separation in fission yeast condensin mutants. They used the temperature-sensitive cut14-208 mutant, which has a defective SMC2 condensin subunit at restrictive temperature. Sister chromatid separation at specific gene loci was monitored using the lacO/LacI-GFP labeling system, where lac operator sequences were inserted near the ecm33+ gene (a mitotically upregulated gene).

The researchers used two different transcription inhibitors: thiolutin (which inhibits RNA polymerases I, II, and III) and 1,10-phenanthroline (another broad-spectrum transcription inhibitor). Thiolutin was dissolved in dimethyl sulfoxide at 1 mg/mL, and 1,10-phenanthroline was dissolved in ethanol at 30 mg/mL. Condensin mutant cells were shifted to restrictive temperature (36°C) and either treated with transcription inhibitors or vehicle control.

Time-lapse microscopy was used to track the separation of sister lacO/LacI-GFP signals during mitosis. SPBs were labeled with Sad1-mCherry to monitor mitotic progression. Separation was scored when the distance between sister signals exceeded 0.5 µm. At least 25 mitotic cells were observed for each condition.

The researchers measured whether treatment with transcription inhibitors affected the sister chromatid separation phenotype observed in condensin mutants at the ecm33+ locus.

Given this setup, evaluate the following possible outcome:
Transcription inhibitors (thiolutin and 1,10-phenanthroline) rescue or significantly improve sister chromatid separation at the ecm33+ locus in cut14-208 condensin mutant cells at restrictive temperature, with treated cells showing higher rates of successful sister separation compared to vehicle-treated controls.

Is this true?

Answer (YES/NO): YES